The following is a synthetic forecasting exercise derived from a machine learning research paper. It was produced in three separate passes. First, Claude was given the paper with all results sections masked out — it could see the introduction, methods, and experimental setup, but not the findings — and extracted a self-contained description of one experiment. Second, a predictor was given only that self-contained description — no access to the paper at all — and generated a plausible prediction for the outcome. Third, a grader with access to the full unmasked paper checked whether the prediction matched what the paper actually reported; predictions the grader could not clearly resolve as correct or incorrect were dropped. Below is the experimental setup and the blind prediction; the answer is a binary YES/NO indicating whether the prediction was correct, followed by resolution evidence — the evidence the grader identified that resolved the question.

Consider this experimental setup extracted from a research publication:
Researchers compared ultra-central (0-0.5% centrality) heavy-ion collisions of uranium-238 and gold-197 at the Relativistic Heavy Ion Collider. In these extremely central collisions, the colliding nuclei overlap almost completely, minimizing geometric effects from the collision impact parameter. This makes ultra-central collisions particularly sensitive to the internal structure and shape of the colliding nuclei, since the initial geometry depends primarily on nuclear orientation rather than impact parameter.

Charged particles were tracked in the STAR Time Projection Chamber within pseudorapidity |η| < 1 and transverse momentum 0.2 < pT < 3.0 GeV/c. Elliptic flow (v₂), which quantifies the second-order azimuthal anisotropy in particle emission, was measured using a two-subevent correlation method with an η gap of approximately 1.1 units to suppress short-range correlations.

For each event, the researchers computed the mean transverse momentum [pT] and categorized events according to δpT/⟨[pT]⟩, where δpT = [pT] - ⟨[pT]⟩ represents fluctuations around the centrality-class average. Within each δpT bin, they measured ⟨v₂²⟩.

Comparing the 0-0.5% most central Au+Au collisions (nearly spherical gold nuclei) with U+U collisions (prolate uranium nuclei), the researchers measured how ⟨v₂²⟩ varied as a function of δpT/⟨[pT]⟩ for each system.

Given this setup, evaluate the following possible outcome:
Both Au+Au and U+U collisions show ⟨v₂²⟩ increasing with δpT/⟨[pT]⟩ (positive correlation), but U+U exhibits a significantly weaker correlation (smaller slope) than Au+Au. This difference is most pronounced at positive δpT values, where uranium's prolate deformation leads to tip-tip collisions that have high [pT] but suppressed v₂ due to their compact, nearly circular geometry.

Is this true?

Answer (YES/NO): NO